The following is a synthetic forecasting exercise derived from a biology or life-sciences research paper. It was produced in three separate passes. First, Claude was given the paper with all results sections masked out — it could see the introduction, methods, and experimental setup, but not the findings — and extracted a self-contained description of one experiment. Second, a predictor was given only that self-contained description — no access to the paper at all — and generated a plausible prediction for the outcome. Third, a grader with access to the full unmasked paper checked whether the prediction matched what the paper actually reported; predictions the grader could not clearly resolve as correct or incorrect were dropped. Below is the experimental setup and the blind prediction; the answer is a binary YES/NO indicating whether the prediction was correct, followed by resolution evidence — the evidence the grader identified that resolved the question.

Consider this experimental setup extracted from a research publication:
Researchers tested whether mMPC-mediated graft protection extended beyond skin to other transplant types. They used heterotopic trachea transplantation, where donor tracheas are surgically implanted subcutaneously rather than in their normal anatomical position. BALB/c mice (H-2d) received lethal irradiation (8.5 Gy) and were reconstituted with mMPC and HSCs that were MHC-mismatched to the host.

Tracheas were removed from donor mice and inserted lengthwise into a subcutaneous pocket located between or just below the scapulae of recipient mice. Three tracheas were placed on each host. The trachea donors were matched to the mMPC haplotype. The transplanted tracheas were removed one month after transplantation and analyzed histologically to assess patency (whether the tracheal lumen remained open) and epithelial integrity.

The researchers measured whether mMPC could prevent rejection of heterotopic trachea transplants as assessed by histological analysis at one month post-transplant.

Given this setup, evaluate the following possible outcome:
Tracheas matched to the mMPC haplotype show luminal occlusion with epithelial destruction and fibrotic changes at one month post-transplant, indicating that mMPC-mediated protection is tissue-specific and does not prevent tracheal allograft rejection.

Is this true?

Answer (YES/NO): NO